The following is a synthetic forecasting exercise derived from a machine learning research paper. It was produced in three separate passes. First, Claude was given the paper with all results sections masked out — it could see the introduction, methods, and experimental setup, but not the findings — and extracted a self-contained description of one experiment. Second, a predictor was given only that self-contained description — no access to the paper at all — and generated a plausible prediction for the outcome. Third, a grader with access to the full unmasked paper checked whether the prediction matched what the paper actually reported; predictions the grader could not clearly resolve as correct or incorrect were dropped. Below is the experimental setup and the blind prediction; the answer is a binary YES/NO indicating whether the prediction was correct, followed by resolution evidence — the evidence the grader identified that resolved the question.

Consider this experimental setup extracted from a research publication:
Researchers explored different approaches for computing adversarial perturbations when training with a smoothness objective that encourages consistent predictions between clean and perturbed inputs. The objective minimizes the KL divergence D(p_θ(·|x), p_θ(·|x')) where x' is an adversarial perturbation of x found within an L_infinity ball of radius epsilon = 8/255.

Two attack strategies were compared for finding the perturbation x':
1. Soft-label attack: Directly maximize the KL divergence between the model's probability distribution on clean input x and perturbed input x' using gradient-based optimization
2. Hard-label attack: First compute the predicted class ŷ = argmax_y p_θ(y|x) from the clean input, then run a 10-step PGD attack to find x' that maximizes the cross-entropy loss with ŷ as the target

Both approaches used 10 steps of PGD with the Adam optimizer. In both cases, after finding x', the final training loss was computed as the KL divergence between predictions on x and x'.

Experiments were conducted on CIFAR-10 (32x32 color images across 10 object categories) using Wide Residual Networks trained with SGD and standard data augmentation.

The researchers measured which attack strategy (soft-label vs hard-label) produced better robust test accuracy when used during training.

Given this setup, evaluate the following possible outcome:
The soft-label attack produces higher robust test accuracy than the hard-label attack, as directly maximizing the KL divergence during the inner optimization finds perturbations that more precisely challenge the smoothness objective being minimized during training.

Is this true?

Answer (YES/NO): NO